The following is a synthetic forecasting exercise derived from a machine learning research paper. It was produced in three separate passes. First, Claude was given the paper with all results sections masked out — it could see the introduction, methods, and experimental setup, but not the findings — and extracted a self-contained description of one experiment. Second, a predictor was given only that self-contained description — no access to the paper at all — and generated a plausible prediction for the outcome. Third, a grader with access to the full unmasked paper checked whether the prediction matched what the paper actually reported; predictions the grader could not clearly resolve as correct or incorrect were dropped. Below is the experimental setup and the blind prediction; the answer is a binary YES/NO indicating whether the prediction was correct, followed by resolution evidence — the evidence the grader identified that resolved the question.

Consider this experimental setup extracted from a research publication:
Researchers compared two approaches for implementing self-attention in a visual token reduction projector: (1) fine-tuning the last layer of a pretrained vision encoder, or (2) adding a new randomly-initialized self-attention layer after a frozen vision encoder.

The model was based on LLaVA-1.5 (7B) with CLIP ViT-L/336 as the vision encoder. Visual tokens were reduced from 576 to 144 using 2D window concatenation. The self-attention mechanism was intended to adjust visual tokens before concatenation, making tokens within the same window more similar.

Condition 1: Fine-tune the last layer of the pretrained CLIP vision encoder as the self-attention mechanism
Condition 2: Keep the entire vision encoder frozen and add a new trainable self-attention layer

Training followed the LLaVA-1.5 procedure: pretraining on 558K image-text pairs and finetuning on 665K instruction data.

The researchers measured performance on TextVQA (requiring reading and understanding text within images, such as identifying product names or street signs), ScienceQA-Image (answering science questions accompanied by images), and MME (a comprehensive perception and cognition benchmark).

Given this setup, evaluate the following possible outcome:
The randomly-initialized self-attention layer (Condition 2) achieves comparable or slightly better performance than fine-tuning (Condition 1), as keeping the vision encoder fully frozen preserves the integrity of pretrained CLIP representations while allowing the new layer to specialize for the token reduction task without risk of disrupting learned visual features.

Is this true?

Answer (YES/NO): NO